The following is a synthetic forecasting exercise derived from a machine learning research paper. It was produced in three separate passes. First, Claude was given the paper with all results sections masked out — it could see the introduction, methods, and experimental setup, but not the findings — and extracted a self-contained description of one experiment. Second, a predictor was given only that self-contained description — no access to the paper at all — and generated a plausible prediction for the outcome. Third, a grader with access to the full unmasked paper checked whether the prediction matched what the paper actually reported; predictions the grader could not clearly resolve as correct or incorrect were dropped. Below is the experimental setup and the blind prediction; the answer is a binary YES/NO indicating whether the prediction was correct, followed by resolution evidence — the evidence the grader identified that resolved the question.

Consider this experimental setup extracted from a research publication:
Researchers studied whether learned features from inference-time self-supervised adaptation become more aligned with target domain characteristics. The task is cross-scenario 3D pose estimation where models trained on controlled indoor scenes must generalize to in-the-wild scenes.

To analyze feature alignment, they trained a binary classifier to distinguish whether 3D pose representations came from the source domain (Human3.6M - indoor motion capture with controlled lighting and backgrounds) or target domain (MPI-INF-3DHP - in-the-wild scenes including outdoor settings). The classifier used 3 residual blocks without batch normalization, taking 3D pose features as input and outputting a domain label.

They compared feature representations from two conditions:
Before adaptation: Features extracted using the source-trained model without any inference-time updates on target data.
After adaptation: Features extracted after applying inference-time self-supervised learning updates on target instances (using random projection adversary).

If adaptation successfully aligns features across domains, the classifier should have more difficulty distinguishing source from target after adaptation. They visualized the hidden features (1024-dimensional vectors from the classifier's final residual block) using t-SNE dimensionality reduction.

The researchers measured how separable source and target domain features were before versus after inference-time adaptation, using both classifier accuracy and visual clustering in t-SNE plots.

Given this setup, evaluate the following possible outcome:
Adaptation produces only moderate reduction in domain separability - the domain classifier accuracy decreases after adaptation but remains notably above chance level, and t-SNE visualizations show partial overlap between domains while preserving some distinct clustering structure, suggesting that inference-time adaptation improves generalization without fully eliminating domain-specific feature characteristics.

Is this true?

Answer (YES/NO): NO